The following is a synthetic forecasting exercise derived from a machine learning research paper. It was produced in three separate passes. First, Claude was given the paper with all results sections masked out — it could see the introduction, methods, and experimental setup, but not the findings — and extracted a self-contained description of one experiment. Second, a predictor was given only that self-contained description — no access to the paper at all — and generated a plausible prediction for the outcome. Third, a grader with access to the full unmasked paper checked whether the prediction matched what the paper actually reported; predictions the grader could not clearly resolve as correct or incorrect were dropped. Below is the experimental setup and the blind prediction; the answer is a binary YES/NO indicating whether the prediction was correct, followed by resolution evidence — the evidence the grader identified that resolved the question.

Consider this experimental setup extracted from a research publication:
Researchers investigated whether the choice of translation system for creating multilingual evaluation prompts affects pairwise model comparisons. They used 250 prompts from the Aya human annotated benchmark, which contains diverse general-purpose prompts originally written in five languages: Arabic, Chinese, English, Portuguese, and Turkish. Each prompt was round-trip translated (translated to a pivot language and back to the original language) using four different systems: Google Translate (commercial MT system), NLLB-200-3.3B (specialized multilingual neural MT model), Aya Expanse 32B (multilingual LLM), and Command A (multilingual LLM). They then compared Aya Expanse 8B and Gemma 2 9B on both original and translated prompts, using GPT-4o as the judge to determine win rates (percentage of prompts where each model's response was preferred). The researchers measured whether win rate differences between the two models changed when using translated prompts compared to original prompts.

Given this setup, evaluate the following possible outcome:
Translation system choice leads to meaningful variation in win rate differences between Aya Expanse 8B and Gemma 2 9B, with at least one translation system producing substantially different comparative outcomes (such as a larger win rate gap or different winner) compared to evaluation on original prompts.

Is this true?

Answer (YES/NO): YES